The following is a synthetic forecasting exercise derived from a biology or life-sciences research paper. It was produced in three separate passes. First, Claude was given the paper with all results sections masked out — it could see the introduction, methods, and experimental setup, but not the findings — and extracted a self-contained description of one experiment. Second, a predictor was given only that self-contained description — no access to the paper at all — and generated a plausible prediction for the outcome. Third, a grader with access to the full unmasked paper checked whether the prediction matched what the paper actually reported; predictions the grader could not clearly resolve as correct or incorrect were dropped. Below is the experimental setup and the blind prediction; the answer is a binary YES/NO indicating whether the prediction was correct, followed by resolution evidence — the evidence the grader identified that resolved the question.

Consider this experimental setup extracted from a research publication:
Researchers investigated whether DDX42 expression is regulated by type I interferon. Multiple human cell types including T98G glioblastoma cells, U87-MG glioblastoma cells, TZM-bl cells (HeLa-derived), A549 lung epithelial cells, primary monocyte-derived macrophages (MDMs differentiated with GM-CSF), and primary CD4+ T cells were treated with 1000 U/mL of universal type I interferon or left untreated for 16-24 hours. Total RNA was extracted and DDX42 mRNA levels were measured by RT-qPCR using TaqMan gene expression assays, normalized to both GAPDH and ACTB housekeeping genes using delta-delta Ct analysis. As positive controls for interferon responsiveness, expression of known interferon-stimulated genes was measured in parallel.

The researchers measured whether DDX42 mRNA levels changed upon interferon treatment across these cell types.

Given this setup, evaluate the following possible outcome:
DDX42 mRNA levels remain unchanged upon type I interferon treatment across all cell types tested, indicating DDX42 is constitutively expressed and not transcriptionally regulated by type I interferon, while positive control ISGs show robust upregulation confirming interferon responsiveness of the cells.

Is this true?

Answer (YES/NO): YES